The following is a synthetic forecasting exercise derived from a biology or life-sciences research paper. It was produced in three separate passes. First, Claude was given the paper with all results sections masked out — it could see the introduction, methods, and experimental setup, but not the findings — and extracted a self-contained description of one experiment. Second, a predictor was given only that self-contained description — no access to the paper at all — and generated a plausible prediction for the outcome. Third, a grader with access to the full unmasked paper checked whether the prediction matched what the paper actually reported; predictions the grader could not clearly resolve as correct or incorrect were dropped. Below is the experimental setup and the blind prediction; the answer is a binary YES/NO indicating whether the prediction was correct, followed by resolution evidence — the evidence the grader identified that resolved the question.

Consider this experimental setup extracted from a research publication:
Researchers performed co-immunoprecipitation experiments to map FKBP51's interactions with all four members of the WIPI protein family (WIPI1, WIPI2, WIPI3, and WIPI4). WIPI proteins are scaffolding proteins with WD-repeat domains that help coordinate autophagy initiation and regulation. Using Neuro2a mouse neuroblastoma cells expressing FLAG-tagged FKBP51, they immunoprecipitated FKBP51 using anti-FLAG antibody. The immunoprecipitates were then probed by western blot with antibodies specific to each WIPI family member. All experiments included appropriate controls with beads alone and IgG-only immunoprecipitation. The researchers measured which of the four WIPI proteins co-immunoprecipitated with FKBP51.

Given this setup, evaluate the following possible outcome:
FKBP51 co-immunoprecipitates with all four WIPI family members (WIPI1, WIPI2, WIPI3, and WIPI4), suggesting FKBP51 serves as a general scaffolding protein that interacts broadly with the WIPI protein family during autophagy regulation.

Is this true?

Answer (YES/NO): NO